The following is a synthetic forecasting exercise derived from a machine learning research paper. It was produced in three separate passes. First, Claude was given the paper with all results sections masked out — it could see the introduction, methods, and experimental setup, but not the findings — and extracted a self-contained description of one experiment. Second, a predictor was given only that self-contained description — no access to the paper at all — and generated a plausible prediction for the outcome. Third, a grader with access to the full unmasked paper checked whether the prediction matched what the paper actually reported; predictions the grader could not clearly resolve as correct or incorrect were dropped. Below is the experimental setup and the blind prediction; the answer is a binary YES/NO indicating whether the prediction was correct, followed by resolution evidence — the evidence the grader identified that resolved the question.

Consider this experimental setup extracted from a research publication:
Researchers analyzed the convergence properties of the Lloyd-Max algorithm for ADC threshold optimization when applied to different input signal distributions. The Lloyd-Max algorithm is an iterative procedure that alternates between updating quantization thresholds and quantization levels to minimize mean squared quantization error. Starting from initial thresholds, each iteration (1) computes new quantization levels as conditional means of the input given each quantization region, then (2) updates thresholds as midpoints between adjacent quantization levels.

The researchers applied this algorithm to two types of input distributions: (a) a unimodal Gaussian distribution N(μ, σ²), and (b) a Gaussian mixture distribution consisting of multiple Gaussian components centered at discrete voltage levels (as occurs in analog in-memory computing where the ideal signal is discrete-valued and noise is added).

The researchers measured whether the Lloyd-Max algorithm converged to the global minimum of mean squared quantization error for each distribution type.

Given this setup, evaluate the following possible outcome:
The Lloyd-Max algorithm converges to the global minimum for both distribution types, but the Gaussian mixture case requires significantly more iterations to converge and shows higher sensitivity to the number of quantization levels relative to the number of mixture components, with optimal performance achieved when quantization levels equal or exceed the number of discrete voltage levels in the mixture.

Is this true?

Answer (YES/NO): NO